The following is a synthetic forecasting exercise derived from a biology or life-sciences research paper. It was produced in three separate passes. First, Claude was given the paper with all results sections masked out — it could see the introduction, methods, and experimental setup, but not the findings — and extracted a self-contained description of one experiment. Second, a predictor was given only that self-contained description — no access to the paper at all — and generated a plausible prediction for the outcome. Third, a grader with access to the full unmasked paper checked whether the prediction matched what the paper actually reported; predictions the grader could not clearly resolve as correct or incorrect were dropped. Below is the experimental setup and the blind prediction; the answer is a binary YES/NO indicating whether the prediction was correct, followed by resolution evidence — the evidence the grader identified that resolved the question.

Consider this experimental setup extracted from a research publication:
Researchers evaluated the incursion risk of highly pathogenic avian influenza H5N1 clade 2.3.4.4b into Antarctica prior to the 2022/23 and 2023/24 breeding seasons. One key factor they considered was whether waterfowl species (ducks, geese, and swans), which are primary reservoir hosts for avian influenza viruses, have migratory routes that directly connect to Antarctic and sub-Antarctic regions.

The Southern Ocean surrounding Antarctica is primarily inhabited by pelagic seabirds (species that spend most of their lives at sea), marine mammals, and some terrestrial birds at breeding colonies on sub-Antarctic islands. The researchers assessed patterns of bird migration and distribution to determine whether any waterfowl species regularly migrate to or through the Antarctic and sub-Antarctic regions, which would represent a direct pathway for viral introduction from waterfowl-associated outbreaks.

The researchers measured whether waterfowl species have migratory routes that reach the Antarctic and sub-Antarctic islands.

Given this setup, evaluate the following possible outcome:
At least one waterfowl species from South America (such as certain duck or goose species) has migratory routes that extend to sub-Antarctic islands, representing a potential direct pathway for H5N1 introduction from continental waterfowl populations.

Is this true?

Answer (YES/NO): NO